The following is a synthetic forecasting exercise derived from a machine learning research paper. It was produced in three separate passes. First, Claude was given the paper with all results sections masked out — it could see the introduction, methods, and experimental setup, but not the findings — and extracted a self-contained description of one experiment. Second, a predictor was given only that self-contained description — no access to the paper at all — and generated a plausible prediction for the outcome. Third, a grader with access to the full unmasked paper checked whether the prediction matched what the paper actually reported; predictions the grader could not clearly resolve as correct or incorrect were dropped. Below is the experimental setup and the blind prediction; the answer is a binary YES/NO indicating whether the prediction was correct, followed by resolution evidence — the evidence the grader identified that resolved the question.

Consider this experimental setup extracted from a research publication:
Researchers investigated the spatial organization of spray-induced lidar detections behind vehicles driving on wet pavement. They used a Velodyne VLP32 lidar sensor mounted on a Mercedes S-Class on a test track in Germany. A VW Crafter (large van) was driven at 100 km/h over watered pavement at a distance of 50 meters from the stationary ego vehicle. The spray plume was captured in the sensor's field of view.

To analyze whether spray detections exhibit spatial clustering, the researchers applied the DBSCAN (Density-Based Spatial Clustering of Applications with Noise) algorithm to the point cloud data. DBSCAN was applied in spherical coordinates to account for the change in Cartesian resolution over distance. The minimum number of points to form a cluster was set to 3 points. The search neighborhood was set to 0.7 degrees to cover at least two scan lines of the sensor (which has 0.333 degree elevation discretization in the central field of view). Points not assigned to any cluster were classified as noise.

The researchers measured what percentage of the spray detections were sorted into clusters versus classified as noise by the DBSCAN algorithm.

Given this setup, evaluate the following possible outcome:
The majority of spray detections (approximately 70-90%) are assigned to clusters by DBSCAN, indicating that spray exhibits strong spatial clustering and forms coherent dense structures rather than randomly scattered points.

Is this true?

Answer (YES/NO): YES